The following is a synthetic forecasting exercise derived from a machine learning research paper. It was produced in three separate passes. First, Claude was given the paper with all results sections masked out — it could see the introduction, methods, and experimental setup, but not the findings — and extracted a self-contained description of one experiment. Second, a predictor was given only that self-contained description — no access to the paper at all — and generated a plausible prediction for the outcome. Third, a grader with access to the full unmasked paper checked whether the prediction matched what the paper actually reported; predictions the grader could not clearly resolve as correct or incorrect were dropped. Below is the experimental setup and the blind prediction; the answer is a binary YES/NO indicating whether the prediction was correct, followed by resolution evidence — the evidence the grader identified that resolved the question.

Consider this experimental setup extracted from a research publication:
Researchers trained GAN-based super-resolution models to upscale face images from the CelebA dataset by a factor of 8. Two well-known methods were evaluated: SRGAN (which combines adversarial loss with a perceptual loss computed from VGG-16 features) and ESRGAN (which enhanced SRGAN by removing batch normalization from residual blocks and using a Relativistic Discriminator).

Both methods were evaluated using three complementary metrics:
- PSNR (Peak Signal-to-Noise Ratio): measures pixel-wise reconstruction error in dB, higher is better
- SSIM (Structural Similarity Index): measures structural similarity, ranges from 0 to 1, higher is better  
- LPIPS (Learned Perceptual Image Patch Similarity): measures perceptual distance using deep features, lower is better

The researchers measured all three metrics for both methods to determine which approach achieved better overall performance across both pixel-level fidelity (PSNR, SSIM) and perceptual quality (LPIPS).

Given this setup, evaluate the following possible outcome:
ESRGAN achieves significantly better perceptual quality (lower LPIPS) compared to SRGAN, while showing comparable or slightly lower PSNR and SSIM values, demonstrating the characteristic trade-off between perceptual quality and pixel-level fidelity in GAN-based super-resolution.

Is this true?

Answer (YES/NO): NO